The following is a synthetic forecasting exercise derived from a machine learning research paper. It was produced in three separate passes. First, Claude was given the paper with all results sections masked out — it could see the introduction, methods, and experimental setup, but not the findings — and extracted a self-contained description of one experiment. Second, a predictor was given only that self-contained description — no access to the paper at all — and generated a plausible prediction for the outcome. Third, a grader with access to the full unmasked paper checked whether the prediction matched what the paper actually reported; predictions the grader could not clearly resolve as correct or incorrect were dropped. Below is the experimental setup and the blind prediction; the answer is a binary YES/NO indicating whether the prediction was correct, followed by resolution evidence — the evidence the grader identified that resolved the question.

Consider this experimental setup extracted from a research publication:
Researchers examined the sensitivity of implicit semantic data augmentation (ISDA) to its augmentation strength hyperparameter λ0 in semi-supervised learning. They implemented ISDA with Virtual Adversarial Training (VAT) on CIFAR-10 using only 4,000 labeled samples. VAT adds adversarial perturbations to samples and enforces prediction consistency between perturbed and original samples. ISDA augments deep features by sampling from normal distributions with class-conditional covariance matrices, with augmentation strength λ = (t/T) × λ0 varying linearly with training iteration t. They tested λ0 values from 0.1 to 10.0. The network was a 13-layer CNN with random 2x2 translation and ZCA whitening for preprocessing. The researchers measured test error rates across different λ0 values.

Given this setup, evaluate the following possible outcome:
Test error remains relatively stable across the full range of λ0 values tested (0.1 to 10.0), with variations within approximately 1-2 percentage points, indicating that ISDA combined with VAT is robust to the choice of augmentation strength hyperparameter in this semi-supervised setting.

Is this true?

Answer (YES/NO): NO